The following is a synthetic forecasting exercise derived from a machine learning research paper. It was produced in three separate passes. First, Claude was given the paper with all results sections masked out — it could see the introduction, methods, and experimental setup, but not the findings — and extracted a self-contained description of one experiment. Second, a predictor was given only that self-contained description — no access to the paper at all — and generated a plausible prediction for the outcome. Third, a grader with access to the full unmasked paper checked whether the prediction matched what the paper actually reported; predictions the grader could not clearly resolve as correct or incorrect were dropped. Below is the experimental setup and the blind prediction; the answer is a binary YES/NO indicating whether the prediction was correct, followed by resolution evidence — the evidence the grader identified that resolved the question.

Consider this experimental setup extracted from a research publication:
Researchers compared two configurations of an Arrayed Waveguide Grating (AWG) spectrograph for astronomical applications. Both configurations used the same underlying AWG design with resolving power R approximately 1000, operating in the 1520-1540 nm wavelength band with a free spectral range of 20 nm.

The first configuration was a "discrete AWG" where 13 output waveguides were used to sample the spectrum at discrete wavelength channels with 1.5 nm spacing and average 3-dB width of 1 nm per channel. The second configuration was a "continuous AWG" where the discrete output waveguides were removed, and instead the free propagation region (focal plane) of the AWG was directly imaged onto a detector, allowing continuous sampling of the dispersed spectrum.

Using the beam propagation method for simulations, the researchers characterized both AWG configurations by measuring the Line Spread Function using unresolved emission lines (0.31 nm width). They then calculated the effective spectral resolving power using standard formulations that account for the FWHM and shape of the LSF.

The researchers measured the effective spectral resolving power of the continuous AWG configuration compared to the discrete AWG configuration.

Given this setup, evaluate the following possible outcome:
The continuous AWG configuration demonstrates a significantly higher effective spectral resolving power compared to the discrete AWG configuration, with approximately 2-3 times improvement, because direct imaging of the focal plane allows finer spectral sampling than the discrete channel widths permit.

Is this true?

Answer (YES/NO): YES